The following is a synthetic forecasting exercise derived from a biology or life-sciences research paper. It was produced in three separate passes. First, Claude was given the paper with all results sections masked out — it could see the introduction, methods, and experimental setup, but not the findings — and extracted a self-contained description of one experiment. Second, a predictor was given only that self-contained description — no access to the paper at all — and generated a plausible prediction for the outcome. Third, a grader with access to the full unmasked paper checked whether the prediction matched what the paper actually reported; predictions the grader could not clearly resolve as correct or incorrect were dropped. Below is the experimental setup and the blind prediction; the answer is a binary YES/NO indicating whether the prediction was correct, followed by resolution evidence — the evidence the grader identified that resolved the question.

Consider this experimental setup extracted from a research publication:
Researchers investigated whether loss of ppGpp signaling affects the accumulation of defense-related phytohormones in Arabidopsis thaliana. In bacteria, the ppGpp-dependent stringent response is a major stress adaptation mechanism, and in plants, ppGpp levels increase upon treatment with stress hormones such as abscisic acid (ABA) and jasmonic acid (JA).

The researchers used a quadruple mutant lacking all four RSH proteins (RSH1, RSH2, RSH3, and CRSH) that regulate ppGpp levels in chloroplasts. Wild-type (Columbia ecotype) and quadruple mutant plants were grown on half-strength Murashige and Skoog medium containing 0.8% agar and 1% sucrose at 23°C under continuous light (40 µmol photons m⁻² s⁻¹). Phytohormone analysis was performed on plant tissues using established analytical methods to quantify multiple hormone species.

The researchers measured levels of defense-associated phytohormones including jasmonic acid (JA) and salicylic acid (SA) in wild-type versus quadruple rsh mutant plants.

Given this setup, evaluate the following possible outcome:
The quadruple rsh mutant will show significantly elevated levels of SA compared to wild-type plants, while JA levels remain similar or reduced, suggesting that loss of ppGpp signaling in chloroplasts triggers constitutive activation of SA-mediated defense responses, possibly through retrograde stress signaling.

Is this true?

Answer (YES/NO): NO